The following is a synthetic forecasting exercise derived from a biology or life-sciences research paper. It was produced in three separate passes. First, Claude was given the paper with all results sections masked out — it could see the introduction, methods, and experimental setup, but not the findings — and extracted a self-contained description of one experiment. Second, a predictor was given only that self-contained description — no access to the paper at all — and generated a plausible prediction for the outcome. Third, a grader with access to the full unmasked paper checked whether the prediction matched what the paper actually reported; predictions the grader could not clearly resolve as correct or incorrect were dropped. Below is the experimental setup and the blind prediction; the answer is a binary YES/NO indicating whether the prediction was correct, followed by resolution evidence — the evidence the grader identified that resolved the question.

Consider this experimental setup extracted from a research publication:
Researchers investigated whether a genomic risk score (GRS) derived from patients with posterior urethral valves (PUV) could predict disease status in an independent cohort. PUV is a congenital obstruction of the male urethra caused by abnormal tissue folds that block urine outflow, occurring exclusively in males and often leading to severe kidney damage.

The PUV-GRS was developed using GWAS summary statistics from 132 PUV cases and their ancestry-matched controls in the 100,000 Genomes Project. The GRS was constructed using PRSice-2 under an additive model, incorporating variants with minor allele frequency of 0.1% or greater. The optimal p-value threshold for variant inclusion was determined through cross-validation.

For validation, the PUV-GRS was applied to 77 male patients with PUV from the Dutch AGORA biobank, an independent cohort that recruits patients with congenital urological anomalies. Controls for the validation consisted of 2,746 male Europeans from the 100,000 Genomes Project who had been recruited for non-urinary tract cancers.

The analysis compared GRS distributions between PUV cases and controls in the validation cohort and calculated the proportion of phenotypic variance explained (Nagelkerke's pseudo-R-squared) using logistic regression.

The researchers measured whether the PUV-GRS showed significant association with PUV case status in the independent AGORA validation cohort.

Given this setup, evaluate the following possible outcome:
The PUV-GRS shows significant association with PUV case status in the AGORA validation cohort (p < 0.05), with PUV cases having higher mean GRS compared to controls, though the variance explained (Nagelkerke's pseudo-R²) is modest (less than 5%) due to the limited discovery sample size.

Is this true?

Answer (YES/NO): NO